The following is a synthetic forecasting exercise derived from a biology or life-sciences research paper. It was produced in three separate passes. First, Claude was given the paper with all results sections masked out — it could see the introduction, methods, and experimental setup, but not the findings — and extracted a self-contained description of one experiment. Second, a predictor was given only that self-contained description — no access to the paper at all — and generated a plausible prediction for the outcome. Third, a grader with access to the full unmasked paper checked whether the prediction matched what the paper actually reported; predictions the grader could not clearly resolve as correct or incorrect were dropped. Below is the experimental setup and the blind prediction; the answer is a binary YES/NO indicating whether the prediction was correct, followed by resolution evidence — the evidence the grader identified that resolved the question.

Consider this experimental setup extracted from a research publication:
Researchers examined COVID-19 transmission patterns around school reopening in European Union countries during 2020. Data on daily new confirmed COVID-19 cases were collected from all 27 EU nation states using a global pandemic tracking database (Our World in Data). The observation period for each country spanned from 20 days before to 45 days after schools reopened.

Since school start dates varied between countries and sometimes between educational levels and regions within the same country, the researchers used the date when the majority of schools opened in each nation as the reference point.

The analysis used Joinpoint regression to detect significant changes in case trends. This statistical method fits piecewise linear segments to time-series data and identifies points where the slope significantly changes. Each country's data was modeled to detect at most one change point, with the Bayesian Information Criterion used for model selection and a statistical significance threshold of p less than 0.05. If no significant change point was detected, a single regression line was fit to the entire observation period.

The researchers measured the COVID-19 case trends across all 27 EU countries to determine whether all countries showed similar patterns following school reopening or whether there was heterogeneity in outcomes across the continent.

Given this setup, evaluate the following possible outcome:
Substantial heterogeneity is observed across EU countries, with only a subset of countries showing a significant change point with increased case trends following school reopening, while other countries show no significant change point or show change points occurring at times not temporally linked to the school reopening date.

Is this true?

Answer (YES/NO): NO